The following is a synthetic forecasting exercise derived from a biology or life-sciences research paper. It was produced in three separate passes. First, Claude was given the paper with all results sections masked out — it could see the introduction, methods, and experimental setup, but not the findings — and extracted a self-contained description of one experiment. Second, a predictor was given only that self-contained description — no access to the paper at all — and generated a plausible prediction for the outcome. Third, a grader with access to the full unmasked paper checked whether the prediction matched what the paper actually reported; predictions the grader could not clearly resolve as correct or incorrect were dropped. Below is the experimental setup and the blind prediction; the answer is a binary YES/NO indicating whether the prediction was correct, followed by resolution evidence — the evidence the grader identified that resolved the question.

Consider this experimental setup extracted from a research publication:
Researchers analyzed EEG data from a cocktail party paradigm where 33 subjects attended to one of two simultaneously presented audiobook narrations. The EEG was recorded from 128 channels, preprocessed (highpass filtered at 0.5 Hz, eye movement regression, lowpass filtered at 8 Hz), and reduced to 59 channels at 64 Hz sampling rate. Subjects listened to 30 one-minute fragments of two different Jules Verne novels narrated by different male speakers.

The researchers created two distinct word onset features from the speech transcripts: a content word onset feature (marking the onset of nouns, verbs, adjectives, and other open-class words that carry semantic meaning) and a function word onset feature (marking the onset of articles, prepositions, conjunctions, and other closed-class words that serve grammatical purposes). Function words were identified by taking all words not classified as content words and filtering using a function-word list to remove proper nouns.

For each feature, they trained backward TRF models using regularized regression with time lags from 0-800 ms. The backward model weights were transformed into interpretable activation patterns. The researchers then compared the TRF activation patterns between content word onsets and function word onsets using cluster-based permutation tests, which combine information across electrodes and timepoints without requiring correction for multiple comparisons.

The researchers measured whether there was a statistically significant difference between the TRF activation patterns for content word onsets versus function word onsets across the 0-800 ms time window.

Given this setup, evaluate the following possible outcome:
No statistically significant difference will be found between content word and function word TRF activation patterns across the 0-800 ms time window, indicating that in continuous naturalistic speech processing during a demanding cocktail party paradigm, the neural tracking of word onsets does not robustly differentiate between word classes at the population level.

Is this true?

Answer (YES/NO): NO